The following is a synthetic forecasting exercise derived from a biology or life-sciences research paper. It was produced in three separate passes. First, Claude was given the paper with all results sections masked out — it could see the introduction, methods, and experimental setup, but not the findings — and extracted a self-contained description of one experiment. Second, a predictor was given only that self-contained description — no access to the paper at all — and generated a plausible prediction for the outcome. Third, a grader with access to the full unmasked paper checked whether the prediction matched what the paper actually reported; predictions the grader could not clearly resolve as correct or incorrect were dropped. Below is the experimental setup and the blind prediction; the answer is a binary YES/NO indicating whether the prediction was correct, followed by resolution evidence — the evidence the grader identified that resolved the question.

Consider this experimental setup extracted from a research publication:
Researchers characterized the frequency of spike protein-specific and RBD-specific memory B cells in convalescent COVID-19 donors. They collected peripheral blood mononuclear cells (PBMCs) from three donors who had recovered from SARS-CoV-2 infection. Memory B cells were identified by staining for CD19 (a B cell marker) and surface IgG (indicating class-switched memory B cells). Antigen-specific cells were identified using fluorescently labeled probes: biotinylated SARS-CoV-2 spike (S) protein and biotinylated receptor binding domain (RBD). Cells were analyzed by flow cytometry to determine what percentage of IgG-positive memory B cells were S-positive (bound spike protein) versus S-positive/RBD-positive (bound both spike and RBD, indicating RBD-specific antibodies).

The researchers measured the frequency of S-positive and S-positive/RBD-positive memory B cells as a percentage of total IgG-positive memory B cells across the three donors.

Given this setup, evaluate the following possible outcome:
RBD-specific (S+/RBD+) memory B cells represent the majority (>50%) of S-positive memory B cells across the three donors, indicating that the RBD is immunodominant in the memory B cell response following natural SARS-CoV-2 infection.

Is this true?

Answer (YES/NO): NO